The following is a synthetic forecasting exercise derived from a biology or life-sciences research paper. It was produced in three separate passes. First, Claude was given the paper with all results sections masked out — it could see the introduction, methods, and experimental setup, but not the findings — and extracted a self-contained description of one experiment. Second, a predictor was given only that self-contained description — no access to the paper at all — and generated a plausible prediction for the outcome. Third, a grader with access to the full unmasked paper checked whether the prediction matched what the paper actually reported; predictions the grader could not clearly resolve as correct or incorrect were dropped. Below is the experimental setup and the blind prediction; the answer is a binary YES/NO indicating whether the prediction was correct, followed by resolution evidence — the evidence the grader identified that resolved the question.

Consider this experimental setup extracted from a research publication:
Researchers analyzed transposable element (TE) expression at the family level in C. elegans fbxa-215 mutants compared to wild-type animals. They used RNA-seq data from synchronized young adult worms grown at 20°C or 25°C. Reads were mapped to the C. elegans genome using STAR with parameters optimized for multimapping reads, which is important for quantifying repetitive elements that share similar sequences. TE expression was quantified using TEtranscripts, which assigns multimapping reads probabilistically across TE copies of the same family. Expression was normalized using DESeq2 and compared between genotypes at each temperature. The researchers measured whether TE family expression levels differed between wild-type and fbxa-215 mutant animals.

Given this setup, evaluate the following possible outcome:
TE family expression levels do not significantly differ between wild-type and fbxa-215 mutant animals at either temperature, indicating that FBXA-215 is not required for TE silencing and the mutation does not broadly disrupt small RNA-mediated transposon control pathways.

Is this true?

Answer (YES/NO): YES